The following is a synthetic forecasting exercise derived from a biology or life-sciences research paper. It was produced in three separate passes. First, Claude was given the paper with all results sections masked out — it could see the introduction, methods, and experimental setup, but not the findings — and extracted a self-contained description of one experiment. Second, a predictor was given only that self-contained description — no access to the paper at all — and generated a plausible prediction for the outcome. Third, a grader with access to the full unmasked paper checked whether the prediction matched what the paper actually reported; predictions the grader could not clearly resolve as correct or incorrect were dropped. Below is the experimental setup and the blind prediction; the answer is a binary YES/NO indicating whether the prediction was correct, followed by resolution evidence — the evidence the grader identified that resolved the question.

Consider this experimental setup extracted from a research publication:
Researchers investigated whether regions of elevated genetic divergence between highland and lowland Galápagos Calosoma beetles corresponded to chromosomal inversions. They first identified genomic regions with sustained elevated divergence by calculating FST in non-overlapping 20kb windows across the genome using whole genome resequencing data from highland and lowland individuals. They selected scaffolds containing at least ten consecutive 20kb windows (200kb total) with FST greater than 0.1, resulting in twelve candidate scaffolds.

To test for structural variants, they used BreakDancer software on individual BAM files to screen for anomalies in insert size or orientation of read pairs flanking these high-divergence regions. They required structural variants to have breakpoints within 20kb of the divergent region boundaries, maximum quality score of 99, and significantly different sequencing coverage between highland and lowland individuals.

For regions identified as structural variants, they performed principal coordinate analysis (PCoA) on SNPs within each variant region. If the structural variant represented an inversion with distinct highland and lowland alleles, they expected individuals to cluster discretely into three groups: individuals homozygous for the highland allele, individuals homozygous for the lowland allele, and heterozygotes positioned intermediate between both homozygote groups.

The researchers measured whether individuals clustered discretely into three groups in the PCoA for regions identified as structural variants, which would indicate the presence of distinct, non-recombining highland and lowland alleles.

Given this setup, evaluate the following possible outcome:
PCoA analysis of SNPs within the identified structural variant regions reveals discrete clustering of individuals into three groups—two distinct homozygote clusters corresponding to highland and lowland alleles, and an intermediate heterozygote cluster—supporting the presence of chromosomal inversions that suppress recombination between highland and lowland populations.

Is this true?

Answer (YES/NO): NO